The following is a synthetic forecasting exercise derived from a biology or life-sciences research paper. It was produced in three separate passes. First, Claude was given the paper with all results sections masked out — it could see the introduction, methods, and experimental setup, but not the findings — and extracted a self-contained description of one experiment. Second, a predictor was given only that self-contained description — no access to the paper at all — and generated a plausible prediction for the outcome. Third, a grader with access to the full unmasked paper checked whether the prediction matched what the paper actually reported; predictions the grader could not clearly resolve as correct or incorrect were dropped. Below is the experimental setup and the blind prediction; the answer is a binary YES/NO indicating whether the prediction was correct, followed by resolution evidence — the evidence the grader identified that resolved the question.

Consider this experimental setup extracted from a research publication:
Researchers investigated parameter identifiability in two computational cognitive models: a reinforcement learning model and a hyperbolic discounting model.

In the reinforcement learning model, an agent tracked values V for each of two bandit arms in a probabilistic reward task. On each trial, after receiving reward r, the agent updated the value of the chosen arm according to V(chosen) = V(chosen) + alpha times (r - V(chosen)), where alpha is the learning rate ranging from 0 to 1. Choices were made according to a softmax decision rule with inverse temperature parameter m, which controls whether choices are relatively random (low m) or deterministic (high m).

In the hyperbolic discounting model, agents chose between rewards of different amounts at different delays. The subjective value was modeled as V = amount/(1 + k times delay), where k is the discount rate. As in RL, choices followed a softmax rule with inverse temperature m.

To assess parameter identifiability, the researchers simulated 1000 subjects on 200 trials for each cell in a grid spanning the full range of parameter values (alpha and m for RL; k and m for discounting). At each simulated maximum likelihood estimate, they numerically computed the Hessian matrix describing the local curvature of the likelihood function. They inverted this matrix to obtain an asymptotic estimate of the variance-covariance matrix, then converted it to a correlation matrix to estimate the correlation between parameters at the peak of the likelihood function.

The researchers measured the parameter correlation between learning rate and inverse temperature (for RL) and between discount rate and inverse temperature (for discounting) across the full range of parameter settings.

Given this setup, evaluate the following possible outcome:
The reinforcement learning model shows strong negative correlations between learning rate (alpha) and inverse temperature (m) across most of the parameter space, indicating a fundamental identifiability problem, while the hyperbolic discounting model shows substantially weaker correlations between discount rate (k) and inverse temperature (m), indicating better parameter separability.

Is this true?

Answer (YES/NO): YES